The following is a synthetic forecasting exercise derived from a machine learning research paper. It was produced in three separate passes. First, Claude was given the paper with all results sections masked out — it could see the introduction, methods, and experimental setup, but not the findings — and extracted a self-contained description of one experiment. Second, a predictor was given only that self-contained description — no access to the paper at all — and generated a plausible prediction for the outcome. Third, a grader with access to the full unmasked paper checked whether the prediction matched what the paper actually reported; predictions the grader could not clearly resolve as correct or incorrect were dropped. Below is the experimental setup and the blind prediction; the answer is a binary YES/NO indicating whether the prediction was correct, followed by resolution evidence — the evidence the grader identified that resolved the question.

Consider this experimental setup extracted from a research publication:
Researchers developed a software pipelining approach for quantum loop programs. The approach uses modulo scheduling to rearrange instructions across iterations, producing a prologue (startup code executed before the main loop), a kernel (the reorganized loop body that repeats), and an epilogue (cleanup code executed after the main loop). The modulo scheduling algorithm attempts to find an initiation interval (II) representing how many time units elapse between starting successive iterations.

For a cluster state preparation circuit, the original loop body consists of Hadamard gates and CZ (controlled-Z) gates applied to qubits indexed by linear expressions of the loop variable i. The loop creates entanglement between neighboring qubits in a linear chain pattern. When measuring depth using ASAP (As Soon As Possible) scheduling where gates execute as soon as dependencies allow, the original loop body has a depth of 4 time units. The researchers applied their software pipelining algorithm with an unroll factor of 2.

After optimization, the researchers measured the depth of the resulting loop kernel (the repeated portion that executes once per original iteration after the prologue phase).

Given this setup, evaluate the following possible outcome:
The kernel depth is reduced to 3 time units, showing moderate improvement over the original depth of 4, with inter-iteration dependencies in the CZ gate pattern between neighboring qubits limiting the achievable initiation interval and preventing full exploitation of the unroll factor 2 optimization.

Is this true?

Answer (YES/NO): NO